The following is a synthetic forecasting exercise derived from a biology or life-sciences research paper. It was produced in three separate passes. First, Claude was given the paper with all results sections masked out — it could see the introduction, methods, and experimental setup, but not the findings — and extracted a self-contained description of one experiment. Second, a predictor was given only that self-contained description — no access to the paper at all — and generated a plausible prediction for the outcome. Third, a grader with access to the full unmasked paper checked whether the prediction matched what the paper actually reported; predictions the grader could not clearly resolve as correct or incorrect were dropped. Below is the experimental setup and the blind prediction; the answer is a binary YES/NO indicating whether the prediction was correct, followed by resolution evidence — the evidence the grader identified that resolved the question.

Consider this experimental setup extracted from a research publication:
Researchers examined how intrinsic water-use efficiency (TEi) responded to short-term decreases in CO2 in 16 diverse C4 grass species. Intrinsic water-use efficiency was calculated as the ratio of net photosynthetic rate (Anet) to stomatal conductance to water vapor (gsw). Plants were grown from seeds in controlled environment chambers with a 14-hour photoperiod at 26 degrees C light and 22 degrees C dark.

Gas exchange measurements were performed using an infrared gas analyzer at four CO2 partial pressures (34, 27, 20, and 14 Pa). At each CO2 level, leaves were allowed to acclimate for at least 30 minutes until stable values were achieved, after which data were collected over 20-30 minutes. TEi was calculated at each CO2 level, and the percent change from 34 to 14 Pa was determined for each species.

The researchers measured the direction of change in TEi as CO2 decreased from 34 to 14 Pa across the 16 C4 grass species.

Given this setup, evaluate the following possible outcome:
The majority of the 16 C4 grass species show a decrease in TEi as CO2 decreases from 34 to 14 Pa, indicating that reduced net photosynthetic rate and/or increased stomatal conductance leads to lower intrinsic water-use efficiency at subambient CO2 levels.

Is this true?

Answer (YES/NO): YES